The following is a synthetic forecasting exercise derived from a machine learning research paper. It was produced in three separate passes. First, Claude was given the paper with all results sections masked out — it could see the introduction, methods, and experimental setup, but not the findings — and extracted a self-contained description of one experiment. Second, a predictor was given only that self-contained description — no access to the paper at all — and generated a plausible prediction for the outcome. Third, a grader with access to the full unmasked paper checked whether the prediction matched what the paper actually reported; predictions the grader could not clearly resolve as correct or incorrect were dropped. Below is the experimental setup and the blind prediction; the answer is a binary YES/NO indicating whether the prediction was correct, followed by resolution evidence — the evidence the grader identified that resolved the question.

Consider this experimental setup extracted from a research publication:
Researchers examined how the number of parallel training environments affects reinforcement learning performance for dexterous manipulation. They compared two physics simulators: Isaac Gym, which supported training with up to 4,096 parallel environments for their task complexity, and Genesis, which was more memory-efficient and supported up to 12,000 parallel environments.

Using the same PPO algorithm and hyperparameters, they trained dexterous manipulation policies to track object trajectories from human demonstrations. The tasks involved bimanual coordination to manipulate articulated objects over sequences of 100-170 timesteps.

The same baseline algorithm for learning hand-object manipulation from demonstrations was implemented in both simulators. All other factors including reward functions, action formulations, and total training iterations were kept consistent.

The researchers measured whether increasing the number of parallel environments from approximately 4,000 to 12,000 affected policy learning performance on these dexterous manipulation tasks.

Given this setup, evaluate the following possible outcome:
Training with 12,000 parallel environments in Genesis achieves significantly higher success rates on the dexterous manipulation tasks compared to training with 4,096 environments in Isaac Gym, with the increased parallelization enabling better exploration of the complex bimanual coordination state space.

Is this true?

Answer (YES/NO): NO